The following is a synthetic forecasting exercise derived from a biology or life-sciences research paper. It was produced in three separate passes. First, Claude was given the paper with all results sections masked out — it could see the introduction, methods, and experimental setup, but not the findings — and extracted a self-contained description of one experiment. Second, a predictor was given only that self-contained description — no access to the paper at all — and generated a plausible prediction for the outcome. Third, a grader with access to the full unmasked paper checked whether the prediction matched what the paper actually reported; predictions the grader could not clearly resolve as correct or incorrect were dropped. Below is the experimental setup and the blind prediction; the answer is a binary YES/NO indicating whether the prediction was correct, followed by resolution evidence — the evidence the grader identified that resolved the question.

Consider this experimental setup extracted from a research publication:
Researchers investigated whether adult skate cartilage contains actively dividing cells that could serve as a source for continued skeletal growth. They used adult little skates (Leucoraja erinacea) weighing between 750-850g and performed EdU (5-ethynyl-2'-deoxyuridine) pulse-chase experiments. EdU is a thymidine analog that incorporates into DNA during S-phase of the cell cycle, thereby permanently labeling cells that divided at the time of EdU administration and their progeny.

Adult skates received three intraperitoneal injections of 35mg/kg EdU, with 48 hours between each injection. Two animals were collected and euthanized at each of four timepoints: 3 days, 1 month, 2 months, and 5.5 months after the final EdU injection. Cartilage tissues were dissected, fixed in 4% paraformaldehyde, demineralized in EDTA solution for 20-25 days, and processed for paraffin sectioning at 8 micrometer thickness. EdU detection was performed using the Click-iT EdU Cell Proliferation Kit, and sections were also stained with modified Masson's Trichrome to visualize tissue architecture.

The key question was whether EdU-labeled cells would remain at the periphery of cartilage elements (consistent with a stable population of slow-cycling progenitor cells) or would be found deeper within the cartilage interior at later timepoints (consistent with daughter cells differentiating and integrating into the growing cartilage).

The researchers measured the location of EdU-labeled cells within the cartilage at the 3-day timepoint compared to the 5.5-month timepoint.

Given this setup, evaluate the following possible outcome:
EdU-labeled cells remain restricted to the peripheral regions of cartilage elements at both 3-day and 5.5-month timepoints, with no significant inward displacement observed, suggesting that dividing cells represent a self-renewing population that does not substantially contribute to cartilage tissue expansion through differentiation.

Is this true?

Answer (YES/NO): NO